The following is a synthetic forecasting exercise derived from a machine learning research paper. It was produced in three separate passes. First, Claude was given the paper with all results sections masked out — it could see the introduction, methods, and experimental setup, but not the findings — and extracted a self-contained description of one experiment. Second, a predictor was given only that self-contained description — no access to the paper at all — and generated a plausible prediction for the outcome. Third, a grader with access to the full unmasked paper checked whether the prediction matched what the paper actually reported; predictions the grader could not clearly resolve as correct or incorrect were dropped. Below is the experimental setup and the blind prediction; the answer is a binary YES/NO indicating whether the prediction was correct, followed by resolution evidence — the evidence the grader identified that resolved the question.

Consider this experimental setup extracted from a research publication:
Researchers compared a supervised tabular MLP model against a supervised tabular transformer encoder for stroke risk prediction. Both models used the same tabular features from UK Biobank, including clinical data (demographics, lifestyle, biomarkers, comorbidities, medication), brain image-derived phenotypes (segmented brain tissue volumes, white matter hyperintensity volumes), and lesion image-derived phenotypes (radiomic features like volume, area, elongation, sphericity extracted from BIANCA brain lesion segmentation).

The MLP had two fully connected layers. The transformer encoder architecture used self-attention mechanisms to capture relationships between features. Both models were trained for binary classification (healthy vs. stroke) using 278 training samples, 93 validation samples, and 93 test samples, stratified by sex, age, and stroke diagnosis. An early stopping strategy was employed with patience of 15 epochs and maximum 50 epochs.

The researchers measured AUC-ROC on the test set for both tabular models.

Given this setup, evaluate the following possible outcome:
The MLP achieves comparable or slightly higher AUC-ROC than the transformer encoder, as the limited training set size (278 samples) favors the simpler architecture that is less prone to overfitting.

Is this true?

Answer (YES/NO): NO